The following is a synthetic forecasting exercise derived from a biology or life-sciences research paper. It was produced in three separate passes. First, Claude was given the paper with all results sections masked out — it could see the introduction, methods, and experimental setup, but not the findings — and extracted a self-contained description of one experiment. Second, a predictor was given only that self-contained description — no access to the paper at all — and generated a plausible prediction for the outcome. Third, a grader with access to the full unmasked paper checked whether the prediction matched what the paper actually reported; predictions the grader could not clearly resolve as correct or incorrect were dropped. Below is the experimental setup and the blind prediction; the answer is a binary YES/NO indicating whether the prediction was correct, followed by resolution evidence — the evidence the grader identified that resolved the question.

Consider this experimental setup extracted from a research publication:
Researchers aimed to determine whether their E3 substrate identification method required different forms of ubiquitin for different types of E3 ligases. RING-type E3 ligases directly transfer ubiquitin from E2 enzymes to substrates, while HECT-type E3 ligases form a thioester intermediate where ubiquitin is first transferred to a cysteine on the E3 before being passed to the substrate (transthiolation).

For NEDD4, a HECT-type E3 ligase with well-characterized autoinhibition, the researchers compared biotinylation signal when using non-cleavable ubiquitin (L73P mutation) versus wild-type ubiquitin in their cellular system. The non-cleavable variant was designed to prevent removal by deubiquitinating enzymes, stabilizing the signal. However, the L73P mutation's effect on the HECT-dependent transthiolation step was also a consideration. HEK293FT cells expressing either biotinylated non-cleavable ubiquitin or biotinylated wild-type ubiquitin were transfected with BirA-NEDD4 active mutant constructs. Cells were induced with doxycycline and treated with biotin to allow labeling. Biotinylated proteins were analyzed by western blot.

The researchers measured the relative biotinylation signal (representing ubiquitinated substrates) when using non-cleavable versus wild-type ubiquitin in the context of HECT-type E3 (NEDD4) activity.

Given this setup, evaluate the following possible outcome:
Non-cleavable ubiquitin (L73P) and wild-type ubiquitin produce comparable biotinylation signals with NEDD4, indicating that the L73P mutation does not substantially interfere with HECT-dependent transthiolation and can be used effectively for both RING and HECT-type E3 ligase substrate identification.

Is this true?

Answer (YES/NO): NO